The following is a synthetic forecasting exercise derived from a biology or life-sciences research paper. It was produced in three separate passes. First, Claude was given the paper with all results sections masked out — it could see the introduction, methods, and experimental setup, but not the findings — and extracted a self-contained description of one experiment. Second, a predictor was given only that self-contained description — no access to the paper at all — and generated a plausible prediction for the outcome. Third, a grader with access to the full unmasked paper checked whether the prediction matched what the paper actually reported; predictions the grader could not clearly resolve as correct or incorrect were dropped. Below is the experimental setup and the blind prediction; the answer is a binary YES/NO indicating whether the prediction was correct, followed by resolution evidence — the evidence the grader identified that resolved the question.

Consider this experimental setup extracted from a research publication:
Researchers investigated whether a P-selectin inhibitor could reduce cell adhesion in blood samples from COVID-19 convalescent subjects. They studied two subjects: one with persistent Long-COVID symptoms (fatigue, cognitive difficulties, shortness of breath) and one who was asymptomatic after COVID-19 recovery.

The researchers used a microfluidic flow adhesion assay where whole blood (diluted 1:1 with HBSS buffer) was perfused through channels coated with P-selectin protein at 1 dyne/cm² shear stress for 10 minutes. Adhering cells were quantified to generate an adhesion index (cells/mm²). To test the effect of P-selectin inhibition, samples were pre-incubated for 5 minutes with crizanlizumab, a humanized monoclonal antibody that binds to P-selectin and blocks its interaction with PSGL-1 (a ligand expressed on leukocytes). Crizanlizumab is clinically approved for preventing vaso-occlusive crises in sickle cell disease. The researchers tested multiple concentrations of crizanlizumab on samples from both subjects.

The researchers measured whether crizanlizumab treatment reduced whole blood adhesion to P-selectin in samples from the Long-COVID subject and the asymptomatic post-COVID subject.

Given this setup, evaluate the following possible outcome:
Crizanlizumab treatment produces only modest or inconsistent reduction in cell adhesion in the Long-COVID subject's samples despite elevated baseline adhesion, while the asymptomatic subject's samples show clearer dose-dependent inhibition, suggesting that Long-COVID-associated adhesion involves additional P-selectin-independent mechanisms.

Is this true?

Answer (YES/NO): NO